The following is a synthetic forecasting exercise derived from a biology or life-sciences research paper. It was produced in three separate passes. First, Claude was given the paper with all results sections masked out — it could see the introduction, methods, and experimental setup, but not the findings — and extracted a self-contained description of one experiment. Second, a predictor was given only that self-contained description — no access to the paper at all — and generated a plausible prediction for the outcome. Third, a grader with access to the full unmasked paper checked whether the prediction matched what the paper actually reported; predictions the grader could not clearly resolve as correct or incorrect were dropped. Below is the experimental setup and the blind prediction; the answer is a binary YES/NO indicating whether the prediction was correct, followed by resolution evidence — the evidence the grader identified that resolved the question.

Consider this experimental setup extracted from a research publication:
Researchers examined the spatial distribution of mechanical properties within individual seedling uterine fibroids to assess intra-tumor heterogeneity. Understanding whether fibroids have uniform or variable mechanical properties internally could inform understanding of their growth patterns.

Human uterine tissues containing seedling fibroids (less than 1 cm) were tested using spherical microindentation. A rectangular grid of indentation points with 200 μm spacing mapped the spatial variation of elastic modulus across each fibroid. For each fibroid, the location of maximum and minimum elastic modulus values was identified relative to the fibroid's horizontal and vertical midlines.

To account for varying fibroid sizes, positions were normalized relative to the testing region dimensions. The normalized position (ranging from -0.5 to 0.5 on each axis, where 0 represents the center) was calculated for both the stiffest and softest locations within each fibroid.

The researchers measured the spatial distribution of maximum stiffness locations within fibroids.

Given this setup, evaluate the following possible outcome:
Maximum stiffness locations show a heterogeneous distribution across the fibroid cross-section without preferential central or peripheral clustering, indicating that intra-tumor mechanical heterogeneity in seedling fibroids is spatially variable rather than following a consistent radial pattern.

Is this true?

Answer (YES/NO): YES